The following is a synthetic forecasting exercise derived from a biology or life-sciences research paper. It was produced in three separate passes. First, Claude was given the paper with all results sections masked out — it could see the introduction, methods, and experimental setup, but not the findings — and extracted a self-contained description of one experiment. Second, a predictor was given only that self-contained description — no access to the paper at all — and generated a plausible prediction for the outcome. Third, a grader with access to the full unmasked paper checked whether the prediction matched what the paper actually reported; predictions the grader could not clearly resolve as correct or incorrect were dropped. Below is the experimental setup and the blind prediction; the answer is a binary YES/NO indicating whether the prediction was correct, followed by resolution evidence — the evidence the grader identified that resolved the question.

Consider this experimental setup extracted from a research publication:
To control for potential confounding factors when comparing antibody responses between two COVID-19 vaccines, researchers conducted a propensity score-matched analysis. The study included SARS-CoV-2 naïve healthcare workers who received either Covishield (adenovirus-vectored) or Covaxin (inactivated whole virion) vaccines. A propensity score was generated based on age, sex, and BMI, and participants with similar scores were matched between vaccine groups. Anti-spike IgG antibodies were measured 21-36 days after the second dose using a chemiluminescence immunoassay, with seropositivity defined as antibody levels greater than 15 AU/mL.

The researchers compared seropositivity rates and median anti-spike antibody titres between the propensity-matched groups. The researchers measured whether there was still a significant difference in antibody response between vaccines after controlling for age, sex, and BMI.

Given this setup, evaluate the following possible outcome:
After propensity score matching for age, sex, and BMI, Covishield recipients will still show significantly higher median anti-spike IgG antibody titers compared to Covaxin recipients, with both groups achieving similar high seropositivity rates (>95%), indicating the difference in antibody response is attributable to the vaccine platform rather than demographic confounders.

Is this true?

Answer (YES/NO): NO